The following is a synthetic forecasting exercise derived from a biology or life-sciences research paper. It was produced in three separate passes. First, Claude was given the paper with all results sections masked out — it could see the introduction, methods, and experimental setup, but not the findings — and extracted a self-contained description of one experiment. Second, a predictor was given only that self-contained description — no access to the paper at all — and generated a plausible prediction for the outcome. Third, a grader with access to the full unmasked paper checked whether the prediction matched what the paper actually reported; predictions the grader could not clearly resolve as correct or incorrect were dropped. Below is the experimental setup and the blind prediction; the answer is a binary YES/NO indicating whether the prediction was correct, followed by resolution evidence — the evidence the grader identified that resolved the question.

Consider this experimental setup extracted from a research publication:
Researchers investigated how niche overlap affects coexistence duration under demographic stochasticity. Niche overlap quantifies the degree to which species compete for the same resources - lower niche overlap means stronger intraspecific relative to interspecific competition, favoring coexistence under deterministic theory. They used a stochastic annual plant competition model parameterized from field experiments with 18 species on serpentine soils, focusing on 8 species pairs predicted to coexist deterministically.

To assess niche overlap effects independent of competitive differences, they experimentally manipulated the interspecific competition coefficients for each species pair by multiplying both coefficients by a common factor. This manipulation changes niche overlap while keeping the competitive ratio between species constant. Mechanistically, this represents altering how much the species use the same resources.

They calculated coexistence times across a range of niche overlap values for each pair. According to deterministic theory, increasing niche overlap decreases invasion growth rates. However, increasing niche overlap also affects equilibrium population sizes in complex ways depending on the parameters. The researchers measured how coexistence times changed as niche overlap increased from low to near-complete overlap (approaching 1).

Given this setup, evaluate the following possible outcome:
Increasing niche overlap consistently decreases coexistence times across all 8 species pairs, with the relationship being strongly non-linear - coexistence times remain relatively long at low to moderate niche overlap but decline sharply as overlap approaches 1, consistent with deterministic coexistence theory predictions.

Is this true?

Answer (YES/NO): YES